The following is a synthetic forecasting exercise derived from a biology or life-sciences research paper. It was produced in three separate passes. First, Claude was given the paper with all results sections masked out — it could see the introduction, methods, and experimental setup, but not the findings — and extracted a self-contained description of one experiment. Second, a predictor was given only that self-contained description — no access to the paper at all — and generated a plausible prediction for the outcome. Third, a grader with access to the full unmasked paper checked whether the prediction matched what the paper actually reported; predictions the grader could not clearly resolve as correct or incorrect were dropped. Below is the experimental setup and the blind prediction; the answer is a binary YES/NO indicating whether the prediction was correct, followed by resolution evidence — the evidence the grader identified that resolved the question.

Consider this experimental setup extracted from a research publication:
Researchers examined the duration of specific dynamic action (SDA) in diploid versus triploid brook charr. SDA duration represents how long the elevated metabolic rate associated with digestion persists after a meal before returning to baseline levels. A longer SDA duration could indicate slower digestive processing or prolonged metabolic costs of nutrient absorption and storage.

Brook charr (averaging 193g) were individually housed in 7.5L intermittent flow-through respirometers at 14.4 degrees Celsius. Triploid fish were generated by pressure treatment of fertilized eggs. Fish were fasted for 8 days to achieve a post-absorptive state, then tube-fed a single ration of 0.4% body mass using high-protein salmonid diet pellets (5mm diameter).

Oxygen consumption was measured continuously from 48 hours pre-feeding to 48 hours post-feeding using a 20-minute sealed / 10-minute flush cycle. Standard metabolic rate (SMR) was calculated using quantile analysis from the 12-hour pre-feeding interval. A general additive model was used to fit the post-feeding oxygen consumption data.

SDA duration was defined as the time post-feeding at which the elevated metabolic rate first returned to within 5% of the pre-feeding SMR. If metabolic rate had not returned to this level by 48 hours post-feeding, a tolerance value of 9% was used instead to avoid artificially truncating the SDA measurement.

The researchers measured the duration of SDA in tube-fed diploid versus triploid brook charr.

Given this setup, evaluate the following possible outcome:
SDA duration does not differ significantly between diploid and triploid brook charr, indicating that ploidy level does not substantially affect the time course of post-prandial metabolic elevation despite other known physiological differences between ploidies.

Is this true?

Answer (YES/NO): YES